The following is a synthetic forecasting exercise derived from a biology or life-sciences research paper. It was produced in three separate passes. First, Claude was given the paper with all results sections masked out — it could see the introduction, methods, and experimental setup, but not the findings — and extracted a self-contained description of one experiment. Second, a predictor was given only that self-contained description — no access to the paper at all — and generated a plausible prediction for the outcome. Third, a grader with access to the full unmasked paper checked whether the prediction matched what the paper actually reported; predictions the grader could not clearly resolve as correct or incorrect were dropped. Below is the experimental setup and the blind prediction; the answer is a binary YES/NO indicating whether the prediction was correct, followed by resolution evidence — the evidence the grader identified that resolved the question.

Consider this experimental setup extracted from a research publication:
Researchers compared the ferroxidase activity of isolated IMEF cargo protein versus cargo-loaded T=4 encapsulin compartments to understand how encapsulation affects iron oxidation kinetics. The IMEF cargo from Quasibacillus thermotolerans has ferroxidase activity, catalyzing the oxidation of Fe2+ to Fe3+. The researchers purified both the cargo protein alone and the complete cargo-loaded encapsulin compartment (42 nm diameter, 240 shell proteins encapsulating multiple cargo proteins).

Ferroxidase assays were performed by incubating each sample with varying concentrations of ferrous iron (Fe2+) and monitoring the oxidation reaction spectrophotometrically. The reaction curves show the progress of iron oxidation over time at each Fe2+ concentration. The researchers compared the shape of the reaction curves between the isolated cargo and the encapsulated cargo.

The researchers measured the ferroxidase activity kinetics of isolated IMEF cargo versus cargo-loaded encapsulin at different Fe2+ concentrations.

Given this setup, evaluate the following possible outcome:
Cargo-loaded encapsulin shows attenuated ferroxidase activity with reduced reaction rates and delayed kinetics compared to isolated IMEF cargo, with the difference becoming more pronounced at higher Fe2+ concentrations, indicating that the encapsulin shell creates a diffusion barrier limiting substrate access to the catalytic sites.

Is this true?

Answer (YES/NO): NO